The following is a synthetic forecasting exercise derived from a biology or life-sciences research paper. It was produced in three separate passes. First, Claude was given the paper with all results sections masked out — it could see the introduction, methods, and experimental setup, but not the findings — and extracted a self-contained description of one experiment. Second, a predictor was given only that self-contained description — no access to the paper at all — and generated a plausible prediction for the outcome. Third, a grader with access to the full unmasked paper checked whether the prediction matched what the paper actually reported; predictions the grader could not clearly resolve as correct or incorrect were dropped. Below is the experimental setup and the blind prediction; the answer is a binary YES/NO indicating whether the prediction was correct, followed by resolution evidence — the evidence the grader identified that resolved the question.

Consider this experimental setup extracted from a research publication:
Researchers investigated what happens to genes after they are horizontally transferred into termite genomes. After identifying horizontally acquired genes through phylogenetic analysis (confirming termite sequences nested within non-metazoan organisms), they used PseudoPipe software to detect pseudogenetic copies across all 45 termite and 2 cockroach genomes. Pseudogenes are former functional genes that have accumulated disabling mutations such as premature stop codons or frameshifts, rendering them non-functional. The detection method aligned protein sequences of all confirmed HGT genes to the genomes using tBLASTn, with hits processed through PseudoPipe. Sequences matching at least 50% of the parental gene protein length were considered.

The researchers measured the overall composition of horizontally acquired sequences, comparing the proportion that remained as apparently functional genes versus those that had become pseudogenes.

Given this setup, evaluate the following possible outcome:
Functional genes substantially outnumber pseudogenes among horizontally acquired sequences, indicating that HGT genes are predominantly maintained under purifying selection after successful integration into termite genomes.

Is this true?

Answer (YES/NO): NO